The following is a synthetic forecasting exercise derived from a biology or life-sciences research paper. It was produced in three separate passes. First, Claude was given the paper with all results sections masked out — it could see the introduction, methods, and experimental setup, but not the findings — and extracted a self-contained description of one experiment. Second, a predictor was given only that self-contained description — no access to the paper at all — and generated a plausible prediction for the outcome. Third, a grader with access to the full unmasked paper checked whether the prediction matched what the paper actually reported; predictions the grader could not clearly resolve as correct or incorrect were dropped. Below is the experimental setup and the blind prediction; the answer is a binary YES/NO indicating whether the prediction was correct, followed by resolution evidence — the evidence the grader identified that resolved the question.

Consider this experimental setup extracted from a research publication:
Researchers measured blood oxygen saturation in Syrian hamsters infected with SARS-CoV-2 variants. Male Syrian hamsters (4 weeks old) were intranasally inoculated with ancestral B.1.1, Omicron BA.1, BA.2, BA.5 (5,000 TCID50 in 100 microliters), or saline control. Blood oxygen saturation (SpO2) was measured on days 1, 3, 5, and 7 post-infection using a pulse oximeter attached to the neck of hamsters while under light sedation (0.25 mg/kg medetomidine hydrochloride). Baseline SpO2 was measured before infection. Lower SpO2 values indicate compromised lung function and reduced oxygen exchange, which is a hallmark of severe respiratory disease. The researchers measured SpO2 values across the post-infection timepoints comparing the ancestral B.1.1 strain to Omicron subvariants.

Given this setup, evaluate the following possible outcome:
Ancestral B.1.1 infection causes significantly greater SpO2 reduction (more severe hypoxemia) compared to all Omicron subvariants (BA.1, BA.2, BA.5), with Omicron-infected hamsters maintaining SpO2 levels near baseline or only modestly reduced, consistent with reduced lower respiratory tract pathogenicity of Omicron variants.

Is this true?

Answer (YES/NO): NO